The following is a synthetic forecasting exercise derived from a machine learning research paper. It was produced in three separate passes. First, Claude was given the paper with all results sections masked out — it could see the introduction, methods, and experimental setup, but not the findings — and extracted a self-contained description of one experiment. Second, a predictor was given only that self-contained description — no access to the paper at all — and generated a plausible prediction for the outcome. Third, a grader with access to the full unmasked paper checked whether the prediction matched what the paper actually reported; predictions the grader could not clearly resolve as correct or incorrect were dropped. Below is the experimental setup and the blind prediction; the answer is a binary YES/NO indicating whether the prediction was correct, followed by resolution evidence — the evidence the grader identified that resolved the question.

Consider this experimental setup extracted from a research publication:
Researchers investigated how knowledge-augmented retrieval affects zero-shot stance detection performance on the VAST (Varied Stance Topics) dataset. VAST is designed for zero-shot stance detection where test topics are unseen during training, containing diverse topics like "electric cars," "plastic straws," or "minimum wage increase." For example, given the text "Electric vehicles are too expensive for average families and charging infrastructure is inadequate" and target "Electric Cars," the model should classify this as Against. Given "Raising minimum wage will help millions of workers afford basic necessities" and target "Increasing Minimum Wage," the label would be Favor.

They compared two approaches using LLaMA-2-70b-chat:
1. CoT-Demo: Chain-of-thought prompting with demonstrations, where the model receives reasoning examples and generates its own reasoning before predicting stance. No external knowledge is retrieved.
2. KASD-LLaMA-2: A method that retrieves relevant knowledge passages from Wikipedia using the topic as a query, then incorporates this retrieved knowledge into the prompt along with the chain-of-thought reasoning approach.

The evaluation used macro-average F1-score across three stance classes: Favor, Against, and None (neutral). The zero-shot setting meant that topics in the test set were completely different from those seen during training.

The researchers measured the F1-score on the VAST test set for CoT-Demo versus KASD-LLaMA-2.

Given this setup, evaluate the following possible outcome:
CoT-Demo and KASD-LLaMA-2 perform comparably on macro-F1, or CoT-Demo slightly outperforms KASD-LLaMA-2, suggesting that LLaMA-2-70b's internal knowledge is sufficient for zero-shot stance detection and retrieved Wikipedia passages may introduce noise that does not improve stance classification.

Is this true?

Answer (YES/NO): NO